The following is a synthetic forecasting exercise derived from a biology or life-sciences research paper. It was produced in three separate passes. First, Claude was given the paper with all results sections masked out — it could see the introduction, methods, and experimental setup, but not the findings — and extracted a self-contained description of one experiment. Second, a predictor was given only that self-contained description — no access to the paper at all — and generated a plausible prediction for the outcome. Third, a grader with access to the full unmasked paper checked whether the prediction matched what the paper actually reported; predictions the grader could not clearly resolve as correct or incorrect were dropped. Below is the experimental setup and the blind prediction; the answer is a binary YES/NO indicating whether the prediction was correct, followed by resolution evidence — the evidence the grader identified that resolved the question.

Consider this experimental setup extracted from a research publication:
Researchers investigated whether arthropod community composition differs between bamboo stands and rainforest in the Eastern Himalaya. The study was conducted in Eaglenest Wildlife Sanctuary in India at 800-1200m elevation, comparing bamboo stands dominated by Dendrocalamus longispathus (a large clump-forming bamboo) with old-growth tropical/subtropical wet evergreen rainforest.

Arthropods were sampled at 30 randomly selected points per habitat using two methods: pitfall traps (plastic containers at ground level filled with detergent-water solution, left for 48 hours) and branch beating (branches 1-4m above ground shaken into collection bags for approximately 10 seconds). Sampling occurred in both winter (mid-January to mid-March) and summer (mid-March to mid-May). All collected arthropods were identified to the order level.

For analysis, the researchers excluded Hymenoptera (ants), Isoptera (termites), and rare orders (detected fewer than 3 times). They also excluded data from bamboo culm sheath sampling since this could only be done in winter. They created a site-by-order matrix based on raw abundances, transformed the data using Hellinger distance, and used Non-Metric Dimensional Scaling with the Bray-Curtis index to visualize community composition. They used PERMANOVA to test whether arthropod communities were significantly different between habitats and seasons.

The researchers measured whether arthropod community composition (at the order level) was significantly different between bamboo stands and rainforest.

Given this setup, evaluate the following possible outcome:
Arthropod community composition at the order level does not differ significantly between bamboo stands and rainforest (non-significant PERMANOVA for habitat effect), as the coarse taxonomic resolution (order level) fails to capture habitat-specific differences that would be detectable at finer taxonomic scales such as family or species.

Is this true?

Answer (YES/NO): NO